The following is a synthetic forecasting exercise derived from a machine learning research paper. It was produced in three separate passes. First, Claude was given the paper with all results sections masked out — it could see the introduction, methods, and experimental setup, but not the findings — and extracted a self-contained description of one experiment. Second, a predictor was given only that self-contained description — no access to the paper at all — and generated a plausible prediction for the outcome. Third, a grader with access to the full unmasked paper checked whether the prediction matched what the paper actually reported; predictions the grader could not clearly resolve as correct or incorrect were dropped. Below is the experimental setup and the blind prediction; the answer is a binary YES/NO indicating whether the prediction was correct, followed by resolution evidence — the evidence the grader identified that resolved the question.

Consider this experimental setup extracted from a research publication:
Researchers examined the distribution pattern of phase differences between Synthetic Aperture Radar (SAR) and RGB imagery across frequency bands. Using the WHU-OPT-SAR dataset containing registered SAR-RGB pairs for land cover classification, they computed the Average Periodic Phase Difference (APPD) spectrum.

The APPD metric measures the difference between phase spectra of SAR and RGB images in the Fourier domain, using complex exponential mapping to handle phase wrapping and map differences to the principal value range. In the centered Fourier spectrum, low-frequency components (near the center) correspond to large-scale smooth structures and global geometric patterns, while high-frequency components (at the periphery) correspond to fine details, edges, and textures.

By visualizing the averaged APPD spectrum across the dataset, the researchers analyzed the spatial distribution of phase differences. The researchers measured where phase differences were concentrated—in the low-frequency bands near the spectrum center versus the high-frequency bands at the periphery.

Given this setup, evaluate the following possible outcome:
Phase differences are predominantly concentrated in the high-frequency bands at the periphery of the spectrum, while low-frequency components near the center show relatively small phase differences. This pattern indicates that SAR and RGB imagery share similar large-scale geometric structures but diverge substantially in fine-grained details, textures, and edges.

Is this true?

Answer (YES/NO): NO